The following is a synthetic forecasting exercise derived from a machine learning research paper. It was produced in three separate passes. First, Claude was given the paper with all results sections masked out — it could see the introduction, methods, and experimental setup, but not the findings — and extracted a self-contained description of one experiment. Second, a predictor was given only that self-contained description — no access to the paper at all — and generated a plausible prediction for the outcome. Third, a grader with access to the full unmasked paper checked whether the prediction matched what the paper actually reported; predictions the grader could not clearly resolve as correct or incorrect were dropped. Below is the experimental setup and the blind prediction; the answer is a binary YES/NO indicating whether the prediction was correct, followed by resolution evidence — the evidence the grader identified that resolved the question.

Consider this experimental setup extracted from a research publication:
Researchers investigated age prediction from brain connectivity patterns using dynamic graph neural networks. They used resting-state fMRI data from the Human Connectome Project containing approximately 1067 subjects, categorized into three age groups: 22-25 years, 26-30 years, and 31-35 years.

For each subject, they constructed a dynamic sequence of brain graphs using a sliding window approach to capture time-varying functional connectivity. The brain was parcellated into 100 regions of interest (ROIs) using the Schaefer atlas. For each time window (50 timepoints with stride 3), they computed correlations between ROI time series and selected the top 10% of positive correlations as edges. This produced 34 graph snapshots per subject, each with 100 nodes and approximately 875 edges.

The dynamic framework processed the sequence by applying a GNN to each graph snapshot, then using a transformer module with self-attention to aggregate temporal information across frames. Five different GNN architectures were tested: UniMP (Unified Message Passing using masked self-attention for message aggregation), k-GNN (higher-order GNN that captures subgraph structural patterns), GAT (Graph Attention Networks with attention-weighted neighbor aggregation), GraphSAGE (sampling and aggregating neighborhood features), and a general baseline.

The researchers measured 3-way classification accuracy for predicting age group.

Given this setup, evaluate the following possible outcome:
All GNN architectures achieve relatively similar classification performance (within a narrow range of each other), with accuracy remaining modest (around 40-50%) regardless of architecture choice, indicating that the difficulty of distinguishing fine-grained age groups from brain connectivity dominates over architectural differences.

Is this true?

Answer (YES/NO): YES